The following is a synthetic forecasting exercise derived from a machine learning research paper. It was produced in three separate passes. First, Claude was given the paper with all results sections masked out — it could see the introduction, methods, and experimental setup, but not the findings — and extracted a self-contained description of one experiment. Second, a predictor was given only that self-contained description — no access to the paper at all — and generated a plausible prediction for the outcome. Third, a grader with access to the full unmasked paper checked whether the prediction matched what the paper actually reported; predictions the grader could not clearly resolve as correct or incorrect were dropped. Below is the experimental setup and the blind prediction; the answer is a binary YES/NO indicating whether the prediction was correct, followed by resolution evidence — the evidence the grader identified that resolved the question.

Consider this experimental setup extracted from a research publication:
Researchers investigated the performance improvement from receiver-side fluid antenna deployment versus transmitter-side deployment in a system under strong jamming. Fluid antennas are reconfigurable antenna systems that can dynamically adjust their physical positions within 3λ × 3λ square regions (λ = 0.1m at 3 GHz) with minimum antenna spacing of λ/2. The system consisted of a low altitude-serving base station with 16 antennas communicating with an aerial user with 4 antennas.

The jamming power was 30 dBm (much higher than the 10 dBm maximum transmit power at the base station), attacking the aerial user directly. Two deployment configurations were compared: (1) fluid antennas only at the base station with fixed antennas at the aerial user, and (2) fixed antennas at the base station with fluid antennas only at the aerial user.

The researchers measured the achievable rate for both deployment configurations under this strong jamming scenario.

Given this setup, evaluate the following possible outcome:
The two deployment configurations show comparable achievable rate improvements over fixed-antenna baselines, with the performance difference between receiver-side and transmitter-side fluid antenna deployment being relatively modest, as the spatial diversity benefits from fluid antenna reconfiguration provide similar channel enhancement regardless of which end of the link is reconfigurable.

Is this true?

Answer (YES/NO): NO